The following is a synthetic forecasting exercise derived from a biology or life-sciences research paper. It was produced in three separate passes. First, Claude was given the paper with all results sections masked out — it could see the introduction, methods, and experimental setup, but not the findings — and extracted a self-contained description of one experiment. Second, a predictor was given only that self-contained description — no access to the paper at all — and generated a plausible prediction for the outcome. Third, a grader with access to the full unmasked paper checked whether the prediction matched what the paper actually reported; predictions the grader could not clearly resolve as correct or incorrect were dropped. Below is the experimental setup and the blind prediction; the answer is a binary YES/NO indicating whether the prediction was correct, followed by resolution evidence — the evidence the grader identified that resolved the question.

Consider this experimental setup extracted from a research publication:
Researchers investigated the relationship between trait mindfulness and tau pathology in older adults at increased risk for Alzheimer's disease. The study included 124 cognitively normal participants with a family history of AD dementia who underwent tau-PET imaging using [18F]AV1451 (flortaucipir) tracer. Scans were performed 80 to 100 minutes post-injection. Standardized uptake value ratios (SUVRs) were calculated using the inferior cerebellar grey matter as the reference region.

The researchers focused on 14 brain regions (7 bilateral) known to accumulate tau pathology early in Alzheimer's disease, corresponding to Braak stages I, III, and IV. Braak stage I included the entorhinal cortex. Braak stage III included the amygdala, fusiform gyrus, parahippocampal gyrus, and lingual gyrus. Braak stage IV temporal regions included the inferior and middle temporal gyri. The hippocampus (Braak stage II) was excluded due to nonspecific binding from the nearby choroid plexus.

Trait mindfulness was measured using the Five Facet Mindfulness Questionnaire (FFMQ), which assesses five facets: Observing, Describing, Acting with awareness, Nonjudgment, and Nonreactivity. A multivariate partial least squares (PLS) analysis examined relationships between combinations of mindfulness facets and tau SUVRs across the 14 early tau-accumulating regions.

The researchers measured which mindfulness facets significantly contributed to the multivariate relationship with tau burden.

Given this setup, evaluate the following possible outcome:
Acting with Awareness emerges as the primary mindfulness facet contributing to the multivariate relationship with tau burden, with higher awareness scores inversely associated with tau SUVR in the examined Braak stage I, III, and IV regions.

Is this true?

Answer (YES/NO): NO